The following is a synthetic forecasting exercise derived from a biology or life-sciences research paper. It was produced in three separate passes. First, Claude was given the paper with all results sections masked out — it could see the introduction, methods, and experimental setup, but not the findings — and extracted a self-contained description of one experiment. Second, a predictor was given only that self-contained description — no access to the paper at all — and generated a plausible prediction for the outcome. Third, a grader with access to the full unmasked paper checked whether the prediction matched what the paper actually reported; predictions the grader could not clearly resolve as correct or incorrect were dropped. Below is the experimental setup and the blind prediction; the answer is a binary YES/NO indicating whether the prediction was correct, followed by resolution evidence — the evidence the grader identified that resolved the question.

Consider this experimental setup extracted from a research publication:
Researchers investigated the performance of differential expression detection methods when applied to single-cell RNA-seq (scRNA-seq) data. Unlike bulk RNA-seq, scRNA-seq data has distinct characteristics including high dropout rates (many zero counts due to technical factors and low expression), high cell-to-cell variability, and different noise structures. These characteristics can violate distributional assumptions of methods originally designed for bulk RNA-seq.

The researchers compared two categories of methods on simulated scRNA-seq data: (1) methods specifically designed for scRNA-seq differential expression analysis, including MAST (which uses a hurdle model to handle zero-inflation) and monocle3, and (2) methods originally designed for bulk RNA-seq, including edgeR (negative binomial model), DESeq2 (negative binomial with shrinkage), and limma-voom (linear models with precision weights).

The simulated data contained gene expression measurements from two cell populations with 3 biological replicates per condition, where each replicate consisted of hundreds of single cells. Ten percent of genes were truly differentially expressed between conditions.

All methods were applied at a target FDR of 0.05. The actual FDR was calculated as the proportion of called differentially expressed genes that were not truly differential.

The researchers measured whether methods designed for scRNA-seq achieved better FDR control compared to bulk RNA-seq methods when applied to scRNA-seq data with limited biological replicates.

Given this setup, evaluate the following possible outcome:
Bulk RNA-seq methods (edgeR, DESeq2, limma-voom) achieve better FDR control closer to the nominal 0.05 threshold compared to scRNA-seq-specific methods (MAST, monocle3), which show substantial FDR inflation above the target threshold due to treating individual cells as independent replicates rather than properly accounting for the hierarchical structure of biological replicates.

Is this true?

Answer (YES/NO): NO